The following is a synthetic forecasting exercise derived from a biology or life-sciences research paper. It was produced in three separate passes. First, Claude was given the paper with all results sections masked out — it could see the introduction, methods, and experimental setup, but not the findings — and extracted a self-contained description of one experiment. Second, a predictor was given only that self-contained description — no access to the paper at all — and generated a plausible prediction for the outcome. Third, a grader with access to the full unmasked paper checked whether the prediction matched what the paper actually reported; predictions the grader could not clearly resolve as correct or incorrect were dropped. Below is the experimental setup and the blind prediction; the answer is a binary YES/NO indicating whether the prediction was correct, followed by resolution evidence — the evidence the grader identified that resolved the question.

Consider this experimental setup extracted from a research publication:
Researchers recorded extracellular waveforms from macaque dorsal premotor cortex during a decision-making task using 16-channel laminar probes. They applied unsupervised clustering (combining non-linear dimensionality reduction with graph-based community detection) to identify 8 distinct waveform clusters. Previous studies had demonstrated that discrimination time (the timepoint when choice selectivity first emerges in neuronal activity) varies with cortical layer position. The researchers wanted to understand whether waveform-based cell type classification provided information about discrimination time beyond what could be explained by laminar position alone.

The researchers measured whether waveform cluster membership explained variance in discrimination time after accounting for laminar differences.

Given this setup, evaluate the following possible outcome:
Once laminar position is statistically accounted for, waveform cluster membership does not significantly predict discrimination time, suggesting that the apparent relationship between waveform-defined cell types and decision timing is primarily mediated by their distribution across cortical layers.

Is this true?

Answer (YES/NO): NO